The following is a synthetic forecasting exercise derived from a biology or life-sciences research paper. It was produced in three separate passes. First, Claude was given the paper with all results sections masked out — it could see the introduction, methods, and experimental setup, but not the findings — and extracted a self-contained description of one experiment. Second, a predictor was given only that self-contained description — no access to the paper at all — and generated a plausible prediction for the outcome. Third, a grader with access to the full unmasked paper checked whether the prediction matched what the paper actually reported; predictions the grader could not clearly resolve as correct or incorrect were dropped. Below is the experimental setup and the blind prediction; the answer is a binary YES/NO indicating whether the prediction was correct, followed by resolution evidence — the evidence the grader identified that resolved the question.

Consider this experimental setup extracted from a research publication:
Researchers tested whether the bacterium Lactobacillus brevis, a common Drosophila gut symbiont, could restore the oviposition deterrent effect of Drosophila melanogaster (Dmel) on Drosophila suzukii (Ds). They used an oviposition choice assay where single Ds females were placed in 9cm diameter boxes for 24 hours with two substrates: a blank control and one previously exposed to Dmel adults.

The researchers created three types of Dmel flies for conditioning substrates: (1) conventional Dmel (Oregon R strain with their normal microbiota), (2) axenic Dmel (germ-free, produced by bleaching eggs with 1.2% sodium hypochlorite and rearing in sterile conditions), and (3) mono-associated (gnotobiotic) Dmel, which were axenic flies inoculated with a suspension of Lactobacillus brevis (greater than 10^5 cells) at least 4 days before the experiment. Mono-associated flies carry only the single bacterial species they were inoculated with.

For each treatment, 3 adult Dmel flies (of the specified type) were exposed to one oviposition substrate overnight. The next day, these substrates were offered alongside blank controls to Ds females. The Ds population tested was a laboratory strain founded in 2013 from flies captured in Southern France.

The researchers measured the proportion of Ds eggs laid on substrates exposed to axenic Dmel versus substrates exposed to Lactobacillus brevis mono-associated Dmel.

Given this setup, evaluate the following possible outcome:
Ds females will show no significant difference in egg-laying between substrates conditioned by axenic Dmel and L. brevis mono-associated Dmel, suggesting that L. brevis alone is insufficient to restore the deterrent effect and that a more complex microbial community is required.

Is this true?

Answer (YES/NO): NO